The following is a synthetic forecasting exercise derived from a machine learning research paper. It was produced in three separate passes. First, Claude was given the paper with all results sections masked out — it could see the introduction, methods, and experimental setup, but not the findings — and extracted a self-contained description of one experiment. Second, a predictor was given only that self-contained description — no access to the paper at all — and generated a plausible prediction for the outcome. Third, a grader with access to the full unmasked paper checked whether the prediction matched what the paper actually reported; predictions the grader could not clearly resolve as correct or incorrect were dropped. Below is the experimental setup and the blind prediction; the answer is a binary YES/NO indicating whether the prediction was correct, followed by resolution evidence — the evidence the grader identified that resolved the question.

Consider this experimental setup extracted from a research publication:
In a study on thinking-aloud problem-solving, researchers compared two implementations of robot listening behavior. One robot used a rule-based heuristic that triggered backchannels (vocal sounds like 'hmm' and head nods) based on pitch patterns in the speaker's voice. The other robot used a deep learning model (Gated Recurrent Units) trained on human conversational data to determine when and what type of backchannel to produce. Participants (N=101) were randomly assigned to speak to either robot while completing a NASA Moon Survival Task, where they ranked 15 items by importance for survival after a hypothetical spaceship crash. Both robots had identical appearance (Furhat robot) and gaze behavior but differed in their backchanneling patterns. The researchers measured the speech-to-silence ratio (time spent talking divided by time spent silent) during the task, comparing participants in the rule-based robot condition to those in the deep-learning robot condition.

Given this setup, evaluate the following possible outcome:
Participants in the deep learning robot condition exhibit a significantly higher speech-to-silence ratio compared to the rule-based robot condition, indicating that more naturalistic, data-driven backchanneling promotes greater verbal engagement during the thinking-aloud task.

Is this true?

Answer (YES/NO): NO